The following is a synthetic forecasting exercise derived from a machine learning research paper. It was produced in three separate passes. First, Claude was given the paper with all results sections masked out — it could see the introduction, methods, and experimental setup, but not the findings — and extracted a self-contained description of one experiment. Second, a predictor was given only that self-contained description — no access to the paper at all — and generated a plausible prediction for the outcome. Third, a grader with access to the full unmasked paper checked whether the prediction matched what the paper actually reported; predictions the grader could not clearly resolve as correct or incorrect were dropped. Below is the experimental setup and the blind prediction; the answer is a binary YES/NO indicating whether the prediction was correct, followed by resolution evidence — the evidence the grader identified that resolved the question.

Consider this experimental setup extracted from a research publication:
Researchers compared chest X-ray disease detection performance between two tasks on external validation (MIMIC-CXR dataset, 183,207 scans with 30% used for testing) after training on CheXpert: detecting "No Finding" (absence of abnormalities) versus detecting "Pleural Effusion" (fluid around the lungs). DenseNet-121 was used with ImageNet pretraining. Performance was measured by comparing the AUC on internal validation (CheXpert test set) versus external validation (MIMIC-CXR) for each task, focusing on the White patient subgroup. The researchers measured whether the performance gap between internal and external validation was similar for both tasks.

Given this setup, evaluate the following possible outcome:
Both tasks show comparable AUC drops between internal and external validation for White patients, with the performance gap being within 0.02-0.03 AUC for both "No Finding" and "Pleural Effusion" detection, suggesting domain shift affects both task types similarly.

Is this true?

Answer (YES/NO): NO